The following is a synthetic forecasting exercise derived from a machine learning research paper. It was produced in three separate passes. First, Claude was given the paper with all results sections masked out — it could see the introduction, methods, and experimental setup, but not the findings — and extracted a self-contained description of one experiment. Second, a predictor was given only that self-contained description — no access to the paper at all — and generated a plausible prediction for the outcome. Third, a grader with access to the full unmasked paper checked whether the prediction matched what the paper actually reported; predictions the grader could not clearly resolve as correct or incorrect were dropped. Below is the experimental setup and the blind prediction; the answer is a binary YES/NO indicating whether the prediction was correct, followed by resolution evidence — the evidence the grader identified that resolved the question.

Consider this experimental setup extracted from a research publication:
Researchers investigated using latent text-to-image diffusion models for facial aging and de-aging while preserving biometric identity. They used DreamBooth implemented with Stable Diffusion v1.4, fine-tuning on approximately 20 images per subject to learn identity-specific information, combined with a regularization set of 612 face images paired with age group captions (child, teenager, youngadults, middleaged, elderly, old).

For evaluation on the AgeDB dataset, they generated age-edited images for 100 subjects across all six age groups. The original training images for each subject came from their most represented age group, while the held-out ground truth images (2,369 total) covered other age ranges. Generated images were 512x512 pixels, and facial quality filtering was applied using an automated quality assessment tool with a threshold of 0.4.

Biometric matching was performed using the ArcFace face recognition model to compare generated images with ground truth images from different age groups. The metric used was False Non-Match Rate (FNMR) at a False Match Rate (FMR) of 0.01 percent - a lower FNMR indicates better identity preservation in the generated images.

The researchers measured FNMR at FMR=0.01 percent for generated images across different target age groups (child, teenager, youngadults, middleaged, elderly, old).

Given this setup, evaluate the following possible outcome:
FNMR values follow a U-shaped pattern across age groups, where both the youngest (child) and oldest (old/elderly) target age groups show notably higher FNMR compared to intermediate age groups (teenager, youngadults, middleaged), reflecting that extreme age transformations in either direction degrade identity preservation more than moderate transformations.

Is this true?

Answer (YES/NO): NO